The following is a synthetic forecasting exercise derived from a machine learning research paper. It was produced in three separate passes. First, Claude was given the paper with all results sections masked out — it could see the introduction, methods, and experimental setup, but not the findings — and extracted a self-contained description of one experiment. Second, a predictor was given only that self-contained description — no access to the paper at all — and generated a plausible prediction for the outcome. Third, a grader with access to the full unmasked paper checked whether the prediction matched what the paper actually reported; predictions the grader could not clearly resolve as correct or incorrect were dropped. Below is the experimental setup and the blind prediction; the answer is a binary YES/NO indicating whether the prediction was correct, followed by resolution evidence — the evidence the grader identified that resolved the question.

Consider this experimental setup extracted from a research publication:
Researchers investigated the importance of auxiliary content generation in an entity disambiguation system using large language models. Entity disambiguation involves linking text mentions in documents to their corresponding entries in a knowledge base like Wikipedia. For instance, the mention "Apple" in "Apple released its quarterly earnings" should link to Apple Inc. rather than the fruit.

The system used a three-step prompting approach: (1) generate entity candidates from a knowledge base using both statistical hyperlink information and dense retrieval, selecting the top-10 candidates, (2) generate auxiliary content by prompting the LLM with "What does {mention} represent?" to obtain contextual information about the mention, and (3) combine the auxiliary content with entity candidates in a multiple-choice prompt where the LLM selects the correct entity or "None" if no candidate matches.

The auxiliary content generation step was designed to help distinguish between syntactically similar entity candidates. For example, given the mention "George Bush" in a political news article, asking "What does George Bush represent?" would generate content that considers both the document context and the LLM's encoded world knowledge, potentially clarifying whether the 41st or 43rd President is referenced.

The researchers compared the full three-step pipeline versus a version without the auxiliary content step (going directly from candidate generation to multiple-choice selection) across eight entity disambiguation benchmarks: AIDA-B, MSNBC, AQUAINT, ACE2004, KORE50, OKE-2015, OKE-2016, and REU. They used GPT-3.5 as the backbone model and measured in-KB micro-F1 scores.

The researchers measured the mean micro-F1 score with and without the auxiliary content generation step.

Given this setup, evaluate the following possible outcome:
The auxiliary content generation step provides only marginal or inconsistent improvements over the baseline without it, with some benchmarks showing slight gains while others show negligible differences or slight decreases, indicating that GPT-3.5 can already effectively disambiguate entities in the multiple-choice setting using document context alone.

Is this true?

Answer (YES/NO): NO